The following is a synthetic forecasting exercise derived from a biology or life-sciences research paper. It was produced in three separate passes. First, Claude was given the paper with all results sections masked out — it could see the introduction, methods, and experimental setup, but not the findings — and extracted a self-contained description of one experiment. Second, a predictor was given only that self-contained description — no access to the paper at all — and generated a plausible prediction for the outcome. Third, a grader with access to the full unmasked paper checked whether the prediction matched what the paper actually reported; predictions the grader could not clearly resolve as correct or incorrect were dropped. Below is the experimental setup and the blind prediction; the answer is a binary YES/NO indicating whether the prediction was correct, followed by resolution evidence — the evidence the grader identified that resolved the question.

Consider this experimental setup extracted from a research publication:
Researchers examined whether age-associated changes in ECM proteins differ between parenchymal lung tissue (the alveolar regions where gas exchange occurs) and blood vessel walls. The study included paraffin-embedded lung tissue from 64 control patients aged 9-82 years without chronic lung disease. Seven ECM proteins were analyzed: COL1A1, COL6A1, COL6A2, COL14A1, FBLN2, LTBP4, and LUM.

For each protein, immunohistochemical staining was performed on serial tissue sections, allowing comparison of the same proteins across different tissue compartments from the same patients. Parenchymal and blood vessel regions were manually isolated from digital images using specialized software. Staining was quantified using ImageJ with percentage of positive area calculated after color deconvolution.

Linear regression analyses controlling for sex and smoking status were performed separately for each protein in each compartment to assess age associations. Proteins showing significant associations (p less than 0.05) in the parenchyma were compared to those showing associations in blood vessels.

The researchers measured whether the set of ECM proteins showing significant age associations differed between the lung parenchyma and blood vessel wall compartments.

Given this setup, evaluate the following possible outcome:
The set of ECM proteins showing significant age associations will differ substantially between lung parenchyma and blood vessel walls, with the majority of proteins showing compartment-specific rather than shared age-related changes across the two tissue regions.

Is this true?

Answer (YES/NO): NO